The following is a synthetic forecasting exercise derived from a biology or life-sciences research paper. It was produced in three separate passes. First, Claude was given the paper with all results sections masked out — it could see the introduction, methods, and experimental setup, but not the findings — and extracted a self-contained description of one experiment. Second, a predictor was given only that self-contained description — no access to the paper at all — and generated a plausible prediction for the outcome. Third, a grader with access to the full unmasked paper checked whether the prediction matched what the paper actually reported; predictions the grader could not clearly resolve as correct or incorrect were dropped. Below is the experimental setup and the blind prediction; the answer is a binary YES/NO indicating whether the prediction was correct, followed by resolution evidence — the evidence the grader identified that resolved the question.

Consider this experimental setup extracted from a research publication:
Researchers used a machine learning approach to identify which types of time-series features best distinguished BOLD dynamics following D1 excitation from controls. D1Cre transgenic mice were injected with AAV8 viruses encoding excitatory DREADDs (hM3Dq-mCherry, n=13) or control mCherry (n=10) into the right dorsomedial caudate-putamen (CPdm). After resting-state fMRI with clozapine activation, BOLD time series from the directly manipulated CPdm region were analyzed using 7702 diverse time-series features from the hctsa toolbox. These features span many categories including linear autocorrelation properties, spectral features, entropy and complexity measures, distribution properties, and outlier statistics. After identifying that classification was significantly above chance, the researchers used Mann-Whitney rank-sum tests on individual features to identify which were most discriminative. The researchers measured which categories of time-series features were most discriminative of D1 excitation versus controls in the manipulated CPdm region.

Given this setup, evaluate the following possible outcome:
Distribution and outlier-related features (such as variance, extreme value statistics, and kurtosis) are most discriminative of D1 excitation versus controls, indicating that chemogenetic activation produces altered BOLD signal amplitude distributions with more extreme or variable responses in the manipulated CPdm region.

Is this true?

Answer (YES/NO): NO